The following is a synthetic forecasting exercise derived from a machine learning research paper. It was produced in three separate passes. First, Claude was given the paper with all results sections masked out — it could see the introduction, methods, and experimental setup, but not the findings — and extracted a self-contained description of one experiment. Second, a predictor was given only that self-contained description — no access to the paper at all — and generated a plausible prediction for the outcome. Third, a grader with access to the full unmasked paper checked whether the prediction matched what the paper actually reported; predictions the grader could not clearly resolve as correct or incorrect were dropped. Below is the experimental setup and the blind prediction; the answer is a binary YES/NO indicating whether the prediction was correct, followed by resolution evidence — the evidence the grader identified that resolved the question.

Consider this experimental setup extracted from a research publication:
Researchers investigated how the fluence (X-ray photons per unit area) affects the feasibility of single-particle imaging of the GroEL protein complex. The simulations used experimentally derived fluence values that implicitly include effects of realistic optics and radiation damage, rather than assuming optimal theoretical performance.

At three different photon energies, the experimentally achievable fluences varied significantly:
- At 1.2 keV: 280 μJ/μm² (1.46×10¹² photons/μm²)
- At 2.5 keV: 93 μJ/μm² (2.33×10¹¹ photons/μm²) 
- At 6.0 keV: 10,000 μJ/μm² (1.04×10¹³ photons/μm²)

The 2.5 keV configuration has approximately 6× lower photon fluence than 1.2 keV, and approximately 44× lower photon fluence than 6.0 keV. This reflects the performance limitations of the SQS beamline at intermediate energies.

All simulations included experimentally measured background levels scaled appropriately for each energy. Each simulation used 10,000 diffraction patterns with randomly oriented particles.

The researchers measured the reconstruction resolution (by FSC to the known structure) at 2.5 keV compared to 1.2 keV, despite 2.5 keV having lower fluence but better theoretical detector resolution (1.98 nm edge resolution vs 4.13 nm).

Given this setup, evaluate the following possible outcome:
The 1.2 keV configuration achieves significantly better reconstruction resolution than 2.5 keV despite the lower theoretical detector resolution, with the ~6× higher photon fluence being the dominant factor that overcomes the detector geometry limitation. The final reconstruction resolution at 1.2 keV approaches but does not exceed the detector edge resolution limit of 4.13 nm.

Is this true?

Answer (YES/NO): NO